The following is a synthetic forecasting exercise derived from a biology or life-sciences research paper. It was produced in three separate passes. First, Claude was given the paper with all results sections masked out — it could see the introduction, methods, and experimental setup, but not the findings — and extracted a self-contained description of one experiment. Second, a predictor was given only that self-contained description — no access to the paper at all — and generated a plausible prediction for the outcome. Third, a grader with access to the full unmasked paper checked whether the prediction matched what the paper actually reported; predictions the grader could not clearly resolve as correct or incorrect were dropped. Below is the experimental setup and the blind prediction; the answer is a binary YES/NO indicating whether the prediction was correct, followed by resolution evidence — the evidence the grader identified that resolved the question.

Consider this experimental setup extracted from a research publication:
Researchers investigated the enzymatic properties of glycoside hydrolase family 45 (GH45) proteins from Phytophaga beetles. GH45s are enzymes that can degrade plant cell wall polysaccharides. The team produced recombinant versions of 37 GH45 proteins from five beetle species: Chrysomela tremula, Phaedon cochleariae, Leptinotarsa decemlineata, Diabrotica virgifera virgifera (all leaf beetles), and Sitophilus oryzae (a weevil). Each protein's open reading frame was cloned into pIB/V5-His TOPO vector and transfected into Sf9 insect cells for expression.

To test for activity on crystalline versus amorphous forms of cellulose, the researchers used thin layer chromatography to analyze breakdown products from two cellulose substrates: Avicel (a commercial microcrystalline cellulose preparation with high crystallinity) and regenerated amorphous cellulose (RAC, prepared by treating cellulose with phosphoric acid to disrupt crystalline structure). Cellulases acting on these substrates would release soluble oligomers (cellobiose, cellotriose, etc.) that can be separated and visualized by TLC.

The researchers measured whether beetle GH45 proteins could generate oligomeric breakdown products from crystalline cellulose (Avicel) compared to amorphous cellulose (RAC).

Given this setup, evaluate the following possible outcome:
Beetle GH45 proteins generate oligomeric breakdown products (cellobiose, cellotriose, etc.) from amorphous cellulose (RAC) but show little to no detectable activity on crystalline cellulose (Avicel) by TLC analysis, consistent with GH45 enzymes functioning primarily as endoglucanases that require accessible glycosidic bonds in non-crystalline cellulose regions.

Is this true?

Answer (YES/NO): YES